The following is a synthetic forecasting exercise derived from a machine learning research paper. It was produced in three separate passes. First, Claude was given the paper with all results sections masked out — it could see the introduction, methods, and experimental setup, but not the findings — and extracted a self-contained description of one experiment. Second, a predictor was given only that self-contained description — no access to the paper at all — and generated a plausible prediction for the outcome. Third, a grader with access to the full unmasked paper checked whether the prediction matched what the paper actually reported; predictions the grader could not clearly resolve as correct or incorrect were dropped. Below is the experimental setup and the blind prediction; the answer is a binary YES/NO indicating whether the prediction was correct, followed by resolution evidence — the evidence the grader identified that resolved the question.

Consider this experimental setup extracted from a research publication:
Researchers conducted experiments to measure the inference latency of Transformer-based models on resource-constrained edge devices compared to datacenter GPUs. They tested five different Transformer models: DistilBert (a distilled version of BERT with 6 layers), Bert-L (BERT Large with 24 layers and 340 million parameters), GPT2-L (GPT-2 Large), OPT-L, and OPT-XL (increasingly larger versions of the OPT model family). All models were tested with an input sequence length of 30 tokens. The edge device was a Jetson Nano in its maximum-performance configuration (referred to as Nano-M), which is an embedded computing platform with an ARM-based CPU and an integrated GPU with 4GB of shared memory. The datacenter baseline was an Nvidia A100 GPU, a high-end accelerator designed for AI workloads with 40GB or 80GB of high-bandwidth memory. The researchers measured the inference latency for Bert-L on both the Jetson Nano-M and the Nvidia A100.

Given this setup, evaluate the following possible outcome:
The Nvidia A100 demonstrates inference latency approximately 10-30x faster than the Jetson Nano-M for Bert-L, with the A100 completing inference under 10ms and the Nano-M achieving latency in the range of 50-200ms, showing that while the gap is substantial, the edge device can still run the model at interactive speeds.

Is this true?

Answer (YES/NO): NO